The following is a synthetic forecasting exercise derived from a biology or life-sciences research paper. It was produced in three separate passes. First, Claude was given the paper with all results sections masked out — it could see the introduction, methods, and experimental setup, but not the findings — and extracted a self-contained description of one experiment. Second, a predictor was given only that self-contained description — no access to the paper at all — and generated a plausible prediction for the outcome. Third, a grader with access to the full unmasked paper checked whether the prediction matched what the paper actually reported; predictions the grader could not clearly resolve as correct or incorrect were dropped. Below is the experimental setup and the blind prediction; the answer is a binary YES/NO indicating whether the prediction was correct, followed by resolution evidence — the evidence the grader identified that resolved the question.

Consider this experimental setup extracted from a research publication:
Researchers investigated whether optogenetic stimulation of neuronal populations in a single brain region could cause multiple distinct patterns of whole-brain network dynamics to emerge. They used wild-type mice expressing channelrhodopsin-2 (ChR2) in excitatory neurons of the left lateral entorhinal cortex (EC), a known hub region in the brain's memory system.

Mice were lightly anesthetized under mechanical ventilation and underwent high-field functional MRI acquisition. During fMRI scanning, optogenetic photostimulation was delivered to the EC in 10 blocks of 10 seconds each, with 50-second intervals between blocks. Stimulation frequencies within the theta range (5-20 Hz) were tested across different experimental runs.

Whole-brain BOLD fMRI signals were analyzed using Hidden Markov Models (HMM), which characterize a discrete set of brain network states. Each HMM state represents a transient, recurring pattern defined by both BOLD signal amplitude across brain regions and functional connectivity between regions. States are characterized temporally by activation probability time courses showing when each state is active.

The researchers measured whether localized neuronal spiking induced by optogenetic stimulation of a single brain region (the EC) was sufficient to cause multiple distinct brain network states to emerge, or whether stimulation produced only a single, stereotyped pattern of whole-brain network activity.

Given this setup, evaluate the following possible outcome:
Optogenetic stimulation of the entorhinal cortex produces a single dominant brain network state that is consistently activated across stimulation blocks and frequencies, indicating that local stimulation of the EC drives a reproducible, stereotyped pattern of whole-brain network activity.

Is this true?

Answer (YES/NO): NO